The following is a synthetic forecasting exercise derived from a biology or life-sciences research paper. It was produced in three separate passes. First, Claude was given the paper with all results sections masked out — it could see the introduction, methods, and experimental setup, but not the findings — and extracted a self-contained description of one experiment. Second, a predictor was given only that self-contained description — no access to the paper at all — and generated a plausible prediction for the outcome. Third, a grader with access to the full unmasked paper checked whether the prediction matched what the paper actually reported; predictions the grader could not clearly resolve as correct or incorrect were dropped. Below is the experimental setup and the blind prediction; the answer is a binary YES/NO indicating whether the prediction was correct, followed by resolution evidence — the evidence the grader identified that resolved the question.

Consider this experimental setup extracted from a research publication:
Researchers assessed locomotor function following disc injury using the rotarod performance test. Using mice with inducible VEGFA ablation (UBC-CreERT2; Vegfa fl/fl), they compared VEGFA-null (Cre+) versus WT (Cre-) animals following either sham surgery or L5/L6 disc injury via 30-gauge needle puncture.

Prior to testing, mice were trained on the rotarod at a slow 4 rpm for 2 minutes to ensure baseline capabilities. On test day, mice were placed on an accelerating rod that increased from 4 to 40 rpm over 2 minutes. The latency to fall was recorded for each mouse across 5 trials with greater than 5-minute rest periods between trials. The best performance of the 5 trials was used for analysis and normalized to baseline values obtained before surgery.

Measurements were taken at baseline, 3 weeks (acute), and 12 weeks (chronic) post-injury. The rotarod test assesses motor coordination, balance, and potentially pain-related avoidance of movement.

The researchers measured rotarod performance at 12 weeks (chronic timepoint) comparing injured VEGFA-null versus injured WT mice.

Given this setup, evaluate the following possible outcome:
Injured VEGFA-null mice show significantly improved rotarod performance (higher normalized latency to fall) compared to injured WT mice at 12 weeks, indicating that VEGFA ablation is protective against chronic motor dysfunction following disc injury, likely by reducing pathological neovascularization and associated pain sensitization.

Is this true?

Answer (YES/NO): YES